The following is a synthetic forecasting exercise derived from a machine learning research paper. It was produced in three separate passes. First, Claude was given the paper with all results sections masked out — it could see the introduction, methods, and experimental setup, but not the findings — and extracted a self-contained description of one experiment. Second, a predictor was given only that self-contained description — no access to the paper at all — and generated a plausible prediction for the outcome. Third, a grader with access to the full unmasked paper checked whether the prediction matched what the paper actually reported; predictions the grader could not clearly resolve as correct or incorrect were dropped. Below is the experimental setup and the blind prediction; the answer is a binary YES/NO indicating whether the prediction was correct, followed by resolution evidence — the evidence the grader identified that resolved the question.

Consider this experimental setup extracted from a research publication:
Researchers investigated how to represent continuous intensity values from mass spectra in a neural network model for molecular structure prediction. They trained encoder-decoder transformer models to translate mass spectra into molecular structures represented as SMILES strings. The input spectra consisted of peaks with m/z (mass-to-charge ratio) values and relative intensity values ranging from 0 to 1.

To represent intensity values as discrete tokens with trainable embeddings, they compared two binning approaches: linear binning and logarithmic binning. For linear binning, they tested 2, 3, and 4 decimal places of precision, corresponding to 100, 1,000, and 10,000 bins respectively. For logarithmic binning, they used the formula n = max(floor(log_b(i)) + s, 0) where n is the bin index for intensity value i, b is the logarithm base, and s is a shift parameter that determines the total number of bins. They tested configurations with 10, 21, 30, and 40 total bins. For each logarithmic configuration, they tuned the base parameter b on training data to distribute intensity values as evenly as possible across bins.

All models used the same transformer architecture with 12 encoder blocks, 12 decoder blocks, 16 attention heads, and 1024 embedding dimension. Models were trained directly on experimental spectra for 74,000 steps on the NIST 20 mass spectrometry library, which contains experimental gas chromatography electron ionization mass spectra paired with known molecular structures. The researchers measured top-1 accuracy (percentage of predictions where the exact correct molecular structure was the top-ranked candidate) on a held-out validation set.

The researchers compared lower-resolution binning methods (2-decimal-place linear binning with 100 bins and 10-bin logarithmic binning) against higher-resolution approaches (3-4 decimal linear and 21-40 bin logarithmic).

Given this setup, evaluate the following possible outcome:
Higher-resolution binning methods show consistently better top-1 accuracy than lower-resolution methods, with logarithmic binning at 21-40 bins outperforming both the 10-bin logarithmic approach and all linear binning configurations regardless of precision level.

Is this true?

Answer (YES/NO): NO